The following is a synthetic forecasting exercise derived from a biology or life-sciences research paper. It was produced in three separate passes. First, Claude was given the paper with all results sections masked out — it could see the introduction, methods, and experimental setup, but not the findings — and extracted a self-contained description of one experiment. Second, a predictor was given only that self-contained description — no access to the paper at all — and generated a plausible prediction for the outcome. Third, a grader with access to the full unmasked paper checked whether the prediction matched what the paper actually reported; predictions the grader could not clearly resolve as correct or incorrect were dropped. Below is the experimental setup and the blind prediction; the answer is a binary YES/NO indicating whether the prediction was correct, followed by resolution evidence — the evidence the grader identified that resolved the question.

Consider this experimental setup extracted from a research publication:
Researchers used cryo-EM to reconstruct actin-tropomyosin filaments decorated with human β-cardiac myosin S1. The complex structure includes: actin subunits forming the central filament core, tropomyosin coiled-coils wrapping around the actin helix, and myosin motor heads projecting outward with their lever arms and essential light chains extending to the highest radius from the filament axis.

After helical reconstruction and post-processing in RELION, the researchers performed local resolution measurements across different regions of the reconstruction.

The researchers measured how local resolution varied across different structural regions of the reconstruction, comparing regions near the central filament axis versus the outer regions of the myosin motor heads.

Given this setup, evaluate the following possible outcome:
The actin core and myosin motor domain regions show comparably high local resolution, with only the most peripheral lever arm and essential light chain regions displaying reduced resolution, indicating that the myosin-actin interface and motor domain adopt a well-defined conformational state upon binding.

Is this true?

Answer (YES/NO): NO